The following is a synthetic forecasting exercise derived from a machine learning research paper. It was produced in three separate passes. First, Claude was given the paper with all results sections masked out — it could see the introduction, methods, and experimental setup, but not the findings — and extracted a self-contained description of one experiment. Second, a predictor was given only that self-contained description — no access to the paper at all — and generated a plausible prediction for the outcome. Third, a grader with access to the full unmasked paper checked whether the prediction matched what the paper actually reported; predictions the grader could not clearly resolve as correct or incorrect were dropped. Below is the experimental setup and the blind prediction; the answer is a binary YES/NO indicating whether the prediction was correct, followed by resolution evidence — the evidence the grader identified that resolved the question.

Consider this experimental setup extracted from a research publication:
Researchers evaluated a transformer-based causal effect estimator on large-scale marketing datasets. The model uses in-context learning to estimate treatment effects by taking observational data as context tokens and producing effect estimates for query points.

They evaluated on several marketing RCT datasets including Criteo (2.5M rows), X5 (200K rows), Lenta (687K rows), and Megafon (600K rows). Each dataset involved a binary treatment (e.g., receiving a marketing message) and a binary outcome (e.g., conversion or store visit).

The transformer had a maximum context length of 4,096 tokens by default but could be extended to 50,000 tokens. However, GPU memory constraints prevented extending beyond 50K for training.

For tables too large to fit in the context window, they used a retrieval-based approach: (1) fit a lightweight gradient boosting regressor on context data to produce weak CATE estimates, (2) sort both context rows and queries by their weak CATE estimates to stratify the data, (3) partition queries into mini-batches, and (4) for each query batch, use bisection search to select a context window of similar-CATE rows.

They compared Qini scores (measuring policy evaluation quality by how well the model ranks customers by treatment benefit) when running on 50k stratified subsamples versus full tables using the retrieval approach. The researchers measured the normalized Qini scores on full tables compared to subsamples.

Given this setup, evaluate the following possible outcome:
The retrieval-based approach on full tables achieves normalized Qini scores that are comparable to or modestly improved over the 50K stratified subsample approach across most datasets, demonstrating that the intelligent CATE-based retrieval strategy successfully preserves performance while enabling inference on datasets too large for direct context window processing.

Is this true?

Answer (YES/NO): NO